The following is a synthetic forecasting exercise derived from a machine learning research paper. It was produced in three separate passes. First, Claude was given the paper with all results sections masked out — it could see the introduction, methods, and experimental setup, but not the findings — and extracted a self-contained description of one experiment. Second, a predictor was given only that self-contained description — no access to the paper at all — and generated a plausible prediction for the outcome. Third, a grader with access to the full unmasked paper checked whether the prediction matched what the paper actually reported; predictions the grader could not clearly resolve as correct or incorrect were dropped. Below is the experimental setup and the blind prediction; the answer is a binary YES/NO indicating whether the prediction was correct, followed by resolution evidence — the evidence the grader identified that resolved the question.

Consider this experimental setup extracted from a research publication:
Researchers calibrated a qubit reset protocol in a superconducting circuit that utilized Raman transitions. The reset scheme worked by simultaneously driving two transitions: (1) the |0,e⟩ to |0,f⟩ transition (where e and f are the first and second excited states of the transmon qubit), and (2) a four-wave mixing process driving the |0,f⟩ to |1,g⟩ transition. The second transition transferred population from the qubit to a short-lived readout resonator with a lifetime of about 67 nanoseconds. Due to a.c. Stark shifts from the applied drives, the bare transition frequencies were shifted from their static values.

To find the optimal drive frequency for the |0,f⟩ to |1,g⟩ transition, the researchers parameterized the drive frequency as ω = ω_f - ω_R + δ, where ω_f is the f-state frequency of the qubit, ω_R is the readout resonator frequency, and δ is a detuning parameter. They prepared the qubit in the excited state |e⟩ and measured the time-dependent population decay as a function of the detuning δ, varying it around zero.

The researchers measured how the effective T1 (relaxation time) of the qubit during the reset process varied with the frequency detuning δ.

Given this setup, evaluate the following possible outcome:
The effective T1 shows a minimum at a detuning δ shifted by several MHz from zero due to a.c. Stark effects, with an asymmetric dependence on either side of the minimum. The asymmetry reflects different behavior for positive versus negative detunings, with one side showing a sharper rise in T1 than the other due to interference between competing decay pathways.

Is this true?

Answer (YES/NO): NO